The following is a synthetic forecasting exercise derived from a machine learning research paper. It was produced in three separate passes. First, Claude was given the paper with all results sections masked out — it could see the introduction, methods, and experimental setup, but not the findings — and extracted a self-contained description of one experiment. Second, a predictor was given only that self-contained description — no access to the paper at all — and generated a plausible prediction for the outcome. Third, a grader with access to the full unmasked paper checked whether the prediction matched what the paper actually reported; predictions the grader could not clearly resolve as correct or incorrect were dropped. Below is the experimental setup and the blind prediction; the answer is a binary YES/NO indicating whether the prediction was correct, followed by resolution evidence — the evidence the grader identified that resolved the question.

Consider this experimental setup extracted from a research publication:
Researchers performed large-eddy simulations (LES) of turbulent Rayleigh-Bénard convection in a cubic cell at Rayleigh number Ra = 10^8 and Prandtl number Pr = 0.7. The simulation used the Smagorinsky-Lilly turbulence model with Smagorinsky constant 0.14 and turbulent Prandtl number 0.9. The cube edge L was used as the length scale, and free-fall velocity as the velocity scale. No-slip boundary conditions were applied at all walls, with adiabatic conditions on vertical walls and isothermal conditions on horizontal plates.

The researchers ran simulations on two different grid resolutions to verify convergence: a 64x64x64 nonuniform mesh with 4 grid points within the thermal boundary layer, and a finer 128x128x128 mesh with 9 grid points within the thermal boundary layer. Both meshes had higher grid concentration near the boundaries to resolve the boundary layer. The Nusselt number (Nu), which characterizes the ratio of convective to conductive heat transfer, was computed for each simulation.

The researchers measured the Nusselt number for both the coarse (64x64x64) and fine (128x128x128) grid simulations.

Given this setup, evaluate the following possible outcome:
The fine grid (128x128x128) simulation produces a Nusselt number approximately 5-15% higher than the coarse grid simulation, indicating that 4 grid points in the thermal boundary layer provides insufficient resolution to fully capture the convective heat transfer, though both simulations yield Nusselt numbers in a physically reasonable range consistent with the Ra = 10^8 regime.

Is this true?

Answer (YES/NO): NO